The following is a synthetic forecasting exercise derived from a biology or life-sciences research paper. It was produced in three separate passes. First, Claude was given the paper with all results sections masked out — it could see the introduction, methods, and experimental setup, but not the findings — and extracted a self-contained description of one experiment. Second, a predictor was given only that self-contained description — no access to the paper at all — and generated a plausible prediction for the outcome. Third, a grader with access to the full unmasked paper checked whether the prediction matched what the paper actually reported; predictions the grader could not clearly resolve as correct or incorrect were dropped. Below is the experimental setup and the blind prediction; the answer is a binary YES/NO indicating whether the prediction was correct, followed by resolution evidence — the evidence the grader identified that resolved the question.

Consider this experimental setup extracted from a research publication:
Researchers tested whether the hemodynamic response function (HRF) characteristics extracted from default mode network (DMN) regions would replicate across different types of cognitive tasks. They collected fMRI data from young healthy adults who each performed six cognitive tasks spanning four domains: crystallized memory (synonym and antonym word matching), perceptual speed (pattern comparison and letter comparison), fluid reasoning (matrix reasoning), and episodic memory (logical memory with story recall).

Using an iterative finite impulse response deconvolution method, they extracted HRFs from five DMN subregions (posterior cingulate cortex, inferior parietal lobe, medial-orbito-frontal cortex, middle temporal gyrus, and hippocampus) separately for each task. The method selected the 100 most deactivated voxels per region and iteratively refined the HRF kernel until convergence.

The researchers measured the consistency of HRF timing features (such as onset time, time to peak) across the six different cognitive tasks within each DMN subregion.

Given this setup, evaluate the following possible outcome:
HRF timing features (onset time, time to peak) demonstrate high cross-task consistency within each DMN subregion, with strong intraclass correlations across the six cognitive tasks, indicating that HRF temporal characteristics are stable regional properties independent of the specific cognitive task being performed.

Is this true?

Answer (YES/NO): NO